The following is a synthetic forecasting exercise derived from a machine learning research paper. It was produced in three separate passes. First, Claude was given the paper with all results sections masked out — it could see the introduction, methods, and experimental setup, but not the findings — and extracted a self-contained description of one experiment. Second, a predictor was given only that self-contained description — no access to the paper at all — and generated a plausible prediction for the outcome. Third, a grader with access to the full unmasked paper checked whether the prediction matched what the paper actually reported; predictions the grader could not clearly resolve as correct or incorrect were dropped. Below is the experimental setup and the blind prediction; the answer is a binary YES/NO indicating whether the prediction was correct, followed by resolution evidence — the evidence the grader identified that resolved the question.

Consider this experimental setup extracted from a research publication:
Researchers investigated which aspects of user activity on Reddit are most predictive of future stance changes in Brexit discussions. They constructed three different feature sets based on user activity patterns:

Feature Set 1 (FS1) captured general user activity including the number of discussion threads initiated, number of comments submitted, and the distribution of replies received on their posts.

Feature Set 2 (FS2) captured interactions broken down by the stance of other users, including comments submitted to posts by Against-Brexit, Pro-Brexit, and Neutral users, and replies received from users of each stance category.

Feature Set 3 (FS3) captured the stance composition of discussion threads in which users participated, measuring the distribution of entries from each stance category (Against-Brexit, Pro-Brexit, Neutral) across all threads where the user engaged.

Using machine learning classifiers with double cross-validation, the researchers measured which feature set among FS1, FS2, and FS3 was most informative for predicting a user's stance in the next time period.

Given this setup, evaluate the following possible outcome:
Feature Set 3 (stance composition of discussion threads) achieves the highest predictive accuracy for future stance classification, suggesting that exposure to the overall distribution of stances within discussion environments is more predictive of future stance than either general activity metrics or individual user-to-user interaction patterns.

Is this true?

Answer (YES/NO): YES